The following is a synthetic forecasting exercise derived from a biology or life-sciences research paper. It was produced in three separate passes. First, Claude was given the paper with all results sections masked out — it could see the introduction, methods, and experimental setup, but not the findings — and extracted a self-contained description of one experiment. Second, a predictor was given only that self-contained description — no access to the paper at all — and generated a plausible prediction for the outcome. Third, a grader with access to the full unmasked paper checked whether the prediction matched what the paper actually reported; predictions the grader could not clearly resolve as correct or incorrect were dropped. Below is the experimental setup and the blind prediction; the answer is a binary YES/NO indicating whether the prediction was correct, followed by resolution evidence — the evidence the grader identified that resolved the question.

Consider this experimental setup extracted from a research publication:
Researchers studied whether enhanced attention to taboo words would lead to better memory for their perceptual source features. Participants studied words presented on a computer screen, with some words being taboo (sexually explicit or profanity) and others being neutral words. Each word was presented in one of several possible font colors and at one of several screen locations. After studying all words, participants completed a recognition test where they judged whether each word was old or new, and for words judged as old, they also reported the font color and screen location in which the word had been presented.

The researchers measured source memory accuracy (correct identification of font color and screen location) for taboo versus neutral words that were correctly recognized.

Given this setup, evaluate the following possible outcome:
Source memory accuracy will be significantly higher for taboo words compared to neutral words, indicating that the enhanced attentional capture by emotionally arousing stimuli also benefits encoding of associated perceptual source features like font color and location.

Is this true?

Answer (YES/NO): YES